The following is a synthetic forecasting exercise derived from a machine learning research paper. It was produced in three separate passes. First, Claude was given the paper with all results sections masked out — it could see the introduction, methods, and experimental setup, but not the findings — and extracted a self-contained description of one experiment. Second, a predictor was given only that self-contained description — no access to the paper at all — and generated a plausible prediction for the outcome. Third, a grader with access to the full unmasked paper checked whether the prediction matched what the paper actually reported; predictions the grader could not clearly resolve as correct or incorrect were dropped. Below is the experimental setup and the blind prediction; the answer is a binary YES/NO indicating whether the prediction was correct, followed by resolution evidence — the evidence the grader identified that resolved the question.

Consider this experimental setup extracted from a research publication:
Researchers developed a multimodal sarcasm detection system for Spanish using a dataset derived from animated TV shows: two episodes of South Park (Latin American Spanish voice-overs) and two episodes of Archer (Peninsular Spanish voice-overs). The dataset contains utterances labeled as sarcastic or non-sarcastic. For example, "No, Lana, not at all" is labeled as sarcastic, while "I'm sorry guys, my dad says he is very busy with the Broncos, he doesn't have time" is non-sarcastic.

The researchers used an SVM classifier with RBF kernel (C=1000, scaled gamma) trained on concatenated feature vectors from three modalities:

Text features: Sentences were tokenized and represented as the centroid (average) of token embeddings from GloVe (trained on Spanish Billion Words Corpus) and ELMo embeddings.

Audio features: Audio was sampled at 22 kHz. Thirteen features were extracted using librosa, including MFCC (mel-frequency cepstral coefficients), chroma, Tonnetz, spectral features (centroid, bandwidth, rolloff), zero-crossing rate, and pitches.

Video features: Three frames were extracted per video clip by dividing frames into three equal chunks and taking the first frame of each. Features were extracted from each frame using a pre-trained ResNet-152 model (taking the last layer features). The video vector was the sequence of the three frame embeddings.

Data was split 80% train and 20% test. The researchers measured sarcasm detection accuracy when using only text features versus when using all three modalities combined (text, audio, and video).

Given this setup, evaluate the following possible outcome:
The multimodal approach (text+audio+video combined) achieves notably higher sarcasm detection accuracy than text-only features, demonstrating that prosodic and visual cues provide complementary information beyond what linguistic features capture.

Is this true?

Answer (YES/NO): YES